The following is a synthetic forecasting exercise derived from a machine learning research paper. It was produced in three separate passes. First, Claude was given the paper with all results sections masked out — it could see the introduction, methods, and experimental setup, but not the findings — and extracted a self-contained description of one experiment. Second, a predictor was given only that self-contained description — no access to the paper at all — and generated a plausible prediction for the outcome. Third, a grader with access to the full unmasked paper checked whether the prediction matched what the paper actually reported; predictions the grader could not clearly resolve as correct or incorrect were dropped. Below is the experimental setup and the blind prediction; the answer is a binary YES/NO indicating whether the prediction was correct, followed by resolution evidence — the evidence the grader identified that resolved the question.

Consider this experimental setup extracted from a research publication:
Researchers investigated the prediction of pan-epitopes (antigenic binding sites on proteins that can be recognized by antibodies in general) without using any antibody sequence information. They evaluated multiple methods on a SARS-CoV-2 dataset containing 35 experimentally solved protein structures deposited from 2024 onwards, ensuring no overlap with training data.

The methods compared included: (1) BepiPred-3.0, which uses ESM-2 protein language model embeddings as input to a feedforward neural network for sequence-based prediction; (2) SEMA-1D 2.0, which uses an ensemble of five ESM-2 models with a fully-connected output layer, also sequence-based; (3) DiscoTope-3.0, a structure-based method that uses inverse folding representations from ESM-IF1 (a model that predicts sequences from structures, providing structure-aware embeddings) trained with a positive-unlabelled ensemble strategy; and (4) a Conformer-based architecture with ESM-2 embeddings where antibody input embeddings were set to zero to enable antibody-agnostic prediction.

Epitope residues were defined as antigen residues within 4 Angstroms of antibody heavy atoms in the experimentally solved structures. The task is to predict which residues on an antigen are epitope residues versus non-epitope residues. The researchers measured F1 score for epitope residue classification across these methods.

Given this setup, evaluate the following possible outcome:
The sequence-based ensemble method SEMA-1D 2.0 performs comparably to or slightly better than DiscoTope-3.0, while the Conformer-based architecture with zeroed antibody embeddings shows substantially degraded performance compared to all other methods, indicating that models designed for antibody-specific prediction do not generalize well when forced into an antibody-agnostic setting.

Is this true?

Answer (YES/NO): NO